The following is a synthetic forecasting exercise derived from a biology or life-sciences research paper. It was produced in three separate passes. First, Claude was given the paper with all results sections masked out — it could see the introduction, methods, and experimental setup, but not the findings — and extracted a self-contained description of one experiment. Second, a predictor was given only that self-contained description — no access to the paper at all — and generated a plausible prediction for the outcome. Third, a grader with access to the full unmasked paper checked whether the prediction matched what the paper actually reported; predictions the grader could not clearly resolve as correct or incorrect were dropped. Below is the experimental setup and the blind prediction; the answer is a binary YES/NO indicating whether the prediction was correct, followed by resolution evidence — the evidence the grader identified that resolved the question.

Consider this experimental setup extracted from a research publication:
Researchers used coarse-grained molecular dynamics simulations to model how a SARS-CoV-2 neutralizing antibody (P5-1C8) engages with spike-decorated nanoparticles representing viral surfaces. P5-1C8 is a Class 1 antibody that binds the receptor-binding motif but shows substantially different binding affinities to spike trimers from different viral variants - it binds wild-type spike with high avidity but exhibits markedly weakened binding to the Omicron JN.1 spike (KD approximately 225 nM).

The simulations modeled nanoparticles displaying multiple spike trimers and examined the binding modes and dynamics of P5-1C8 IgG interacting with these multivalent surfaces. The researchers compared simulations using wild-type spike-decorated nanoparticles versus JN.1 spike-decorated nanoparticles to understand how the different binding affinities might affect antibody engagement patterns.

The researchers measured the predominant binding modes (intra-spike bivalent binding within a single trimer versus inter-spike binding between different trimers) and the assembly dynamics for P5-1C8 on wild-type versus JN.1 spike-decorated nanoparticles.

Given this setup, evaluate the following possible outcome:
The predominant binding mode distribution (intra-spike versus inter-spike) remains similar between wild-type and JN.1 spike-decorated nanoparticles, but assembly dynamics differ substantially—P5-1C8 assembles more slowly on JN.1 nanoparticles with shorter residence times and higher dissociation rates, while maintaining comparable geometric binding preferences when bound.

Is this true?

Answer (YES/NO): NO